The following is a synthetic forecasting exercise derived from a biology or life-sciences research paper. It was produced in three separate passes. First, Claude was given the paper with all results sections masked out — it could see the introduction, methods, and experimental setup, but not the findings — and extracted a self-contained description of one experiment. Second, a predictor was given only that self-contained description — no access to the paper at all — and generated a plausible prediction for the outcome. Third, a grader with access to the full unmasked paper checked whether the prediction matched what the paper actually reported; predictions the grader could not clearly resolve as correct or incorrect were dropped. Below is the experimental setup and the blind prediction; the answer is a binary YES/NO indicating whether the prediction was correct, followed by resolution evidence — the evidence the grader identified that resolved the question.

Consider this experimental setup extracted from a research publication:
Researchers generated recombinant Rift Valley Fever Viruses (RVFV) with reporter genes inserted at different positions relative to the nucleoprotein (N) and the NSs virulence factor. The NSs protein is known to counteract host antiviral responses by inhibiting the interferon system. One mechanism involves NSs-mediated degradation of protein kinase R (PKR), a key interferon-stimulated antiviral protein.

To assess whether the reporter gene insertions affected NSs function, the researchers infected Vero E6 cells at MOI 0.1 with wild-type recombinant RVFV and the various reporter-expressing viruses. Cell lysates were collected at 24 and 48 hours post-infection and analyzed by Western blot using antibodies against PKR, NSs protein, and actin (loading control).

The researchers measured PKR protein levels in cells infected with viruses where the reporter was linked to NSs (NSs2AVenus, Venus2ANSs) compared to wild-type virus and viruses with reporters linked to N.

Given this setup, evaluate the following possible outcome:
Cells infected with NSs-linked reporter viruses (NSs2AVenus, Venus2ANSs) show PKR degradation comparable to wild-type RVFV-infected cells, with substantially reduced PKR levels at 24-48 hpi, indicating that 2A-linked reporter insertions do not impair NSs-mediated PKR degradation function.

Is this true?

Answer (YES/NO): YES